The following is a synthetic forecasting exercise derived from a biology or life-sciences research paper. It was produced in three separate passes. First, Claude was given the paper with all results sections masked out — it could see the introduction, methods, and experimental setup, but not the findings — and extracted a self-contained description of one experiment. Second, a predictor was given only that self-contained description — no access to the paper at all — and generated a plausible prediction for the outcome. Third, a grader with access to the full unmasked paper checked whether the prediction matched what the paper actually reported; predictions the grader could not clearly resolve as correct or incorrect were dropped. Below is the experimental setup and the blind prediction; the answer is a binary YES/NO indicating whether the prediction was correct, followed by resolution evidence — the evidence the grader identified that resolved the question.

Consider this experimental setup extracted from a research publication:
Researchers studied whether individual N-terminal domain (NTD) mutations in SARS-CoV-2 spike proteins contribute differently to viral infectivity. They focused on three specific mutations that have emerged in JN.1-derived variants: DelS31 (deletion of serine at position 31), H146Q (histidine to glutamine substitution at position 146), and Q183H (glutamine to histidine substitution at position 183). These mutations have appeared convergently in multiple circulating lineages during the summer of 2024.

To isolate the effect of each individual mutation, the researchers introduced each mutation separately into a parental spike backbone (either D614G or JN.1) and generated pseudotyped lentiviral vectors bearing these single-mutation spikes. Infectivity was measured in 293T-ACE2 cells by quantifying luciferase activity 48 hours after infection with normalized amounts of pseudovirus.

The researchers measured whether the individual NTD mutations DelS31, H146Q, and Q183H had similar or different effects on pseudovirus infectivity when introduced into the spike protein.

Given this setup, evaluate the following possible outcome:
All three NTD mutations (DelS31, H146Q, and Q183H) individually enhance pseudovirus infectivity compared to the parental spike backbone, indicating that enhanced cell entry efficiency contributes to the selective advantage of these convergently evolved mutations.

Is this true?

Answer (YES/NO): NO